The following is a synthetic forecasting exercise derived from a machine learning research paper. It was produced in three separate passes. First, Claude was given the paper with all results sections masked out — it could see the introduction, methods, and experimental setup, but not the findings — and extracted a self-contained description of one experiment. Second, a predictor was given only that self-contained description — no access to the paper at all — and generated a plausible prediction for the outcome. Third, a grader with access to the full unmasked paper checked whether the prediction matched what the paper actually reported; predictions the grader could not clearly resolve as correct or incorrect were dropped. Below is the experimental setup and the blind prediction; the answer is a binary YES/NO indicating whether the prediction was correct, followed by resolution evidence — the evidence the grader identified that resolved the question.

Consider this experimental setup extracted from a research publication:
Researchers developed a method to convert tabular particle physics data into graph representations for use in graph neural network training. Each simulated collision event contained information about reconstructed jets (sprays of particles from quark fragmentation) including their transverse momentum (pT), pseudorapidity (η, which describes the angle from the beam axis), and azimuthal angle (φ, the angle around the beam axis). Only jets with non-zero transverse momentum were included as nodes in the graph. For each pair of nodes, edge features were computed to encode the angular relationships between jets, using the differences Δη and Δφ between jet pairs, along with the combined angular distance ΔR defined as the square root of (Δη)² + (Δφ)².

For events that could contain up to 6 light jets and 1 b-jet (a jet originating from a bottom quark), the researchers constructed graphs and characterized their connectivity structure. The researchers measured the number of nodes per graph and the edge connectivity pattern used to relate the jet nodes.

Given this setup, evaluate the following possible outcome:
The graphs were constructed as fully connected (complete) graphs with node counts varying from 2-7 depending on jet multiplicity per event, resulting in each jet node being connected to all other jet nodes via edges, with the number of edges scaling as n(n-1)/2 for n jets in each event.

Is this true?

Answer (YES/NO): YES